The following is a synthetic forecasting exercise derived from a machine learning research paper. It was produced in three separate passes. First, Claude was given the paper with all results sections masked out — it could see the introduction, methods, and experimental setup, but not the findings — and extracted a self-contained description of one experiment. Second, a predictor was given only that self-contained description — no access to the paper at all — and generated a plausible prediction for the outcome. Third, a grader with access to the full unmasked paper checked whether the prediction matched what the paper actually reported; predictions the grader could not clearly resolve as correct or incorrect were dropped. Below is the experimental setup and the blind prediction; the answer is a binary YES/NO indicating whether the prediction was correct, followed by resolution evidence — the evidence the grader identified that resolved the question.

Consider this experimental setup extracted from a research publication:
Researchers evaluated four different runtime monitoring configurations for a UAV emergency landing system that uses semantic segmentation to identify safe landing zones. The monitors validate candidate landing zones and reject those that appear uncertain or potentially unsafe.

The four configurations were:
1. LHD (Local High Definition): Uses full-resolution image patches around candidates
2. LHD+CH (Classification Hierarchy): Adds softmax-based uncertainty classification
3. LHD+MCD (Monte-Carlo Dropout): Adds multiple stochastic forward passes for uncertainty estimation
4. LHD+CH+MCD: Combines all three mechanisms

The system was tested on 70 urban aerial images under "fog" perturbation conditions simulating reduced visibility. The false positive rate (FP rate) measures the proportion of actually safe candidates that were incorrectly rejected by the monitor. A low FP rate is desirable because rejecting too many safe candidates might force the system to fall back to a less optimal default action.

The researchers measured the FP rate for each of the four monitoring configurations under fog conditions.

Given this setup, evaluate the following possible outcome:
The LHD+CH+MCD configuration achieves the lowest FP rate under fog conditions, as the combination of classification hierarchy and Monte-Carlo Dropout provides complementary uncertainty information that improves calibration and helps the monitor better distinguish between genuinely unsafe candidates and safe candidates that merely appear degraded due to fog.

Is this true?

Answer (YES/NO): NO